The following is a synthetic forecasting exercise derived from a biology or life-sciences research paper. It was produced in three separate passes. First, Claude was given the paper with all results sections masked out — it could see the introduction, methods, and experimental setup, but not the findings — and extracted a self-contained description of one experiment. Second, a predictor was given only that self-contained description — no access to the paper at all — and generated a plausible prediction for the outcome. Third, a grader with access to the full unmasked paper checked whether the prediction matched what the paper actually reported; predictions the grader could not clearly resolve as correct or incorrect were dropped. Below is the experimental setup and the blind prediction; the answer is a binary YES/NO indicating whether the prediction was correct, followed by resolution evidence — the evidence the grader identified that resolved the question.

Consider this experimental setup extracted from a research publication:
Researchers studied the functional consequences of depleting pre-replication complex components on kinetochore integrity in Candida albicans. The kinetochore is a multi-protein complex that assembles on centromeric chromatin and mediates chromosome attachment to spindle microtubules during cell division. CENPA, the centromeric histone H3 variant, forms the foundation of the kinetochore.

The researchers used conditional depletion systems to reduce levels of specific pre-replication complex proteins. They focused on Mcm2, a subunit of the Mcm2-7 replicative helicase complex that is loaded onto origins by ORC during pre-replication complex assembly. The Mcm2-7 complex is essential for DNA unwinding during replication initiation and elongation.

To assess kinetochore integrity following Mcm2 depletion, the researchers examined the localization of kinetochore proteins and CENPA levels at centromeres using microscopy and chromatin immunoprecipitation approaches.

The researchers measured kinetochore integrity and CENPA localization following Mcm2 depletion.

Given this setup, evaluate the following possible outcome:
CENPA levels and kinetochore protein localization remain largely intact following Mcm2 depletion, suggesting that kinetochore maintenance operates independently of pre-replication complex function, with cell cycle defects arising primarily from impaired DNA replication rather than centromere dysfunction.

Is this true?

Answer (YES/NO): NO